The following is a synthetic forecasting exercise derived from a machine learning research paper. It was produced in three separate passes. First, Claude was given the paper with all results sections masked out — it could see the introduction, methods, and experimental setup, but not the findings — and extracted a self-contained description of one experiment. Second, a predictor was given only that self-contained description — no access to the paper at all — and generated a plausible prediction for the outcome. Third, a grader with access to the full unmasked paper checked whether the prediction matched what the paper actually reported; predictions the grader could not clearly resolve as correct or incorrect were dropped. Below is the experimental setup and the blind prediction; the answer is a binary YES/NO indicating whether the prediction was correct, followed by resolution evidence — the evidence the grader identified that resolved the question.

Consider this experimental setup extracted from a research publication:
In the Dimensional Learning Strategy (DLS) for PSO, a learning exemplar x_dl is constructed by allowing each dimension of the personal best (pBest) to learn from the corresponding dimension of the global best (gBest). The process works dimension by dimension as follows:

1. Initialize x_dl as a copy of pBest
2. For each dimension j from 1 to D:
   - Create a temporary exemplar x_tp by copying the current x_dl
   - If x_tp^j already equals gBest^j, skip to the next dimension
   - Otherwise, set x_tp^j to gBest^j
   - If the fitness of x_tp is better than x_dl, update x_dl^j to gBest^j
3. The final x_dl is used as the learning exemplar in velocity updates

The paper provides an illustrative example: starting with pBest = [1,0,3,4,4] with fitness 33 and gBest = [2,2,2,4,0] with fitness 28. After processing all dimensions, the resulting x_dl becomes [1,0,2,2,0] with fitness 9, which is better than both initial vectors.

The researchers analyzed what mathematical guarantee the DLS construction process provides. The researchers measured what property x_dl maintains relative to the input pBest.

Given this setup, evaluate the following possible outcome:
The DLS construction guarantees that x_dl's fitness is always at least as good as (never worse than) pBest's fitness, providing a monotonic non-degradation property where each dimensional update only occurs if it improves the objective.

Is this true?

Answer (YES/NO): YES